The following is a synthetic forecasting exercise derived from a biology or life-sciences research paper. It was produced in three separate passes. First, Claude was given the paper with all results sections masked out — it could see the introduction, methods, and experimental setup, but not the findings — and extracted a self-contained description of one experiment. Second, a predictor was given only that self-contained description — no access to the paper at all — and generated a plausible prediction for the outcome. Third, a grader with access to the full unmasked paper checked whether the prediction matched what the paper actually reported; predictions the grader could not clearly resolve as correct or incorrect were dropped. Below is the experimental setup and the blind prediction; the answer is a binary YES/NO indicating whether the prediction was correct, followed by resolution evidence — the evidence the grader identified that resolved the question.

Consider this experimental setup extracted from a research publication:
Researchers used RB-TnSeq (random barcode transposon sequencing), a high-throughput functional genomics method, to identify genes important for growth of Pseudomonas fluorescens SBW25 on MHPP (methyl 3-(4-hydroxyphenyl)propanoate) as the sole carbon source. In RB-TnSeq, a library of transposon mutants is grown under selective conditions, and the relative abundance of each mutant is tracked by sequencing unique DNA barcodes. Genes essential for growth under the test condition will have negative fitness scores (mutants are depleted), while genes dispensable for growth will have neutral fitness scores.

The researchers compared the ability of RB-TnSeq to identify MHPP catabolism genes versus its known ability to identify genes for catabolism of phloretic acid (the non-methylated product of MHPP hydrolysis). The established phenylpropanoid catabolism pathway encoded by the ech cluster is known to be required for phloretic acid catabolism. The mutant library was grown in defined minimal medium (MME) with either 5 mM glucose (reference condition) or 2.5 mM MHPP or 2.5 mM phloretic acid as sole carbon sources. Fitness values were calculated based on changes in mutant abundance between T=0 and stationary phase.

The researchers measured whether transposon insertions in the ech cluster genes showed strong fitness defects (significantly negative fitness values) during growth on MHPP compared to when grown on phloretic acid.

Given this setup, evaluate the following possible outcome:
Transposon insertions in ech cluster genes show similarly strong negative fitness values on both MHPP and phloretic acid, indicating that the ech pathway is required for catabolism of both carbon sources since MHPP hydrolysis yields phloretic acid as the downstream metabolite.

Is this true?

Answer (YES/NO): YES